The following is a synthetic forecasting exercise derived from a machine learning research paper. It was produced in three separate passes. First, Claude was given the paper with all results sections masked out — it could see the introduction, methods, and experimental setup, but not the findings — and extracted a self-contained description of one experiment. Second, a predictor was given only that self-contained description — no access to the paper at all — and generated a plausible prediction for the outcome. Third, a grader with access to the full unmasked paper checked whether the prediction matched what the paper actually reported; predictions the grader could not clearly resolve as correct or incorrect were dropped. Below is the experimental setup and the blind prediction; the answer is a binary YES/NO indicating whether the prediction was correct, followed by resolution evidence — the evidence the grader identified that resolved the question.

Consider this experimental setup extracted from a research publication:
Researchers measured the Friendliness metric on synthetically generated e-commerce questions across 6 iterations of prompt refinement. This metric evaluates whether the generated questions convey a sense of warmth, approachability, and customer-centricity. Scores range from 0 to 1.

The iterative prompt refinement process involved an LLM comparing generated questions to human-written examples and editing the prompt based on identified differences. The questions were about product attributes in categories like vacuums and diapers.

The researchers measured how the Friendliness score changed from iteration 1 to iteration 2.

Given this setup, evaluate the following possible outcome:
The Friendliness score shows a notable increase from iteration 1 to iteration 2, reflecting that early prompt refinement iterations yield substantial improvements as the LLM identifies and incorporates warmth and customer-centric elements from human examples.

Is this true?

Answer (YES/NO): YES